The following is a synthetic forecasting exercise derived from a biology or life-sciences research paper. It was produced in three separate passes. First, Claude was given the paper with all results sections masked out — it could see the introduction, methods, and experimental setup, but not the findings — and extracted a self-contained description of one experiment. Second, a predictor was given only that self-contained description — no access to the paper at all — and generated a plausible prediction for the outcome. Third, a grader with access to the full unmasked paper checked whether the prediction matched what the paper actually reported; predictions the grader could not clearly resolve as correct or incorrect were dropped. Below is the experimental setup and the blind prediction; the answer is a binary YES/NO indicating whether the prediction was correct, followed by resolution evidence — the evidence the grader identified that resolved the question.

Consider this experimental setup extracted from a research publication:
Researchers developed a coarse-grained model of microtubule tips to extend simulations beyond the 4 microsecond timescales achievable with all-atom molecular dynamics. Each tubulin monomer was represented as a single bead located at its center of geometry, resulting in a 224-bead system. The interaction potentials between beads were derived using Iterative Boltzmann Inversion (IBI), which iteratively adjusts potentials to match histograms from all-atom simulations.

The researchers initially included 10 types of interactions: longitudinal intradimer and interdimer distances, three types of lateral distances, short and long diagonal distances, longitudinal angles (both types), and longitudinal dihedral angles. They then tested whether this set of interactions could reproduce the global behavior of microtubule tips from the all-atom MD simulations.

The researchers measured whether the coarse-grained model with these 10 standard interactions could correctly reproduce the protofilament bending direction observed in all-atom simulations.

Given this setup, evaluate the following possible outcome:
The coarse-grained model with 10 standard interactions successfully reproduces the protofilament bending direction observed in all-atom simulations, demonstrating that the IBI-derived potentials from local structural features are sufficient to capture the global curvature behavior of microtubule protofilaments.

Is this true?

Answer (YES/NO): NO